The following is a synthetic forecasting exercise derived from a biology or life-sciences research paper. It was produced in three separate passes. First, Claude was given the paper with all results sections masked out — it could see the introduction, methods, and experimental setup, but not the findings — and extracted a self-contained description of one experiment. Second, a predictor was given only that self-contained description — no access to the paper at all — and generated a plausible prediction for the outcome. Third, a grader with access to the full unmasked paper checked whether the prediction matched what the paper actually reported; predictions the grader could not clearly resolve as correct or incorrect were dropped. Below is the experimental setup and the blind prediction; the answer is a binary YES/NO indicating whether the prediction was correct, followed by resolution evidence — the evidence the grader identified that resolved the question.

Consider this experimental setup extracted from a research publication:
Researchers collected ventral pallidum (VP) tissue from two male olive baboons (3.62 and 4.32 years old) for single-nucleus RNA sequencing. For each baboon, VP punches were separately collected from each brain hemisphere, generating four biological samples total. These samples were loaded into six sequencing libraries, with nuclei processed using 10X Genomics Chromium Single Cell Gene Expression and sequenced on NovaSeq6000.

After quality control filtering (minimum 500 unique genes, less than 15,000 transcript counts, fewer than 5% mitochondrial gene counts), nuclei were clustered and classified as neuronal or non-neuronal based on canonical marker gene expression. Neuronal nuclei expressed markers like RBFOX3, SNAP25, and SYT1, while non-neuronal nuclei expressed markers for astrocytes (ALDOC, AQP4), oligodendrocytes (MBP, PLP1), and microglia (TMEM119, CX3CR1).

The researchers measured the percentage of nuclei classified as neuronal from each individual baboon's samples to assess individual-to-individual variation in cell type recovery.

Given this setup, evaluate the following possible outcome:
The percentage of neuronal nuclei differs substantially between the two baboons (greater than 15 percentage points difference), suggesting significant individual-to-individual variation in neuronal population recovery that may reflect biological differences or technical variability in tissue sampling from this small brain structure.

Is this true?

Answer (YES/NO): YES